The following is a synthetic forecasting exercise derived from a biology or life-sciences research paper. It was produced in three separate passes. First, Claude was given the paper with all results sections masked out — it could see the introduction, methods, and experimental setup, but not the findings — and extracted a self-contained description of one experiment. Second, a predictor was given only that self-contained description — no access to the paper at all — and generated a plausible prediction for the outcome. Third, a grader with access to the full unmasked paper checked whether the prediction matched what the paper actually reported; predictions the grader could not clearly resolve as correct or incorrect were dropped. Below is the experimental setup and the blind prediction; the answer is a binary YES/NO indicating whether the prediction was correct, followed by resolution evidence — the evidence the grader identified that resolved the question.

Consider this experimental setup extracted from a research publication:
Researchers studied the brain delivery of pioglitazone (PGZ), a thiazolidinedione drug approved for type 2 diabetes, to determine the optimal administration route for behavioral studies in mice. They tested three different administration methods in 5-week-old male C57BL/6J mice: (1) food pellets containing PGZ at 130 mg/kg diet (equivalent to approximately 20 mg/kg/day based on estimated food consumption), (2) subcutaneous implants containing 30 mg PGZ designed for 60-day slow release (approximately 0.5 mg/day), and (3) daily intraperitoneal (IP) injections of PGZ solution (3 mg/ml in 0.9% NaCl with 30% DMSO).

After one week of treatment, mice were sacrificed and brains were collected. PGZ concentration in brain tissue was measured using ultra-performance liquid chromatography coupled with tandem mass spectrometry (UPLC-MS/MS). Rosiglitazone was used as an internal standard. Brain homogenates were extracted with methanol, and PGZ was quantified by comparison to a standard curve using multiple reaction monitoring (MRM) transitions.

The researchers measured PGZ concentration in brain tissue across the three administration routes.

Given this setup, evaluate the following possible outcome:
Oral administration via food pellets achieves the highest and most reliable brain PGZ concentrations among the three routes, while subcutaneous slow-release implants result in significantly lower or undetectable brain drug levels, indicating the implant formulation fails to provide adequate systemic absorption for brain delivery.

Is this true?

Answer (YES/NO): NO